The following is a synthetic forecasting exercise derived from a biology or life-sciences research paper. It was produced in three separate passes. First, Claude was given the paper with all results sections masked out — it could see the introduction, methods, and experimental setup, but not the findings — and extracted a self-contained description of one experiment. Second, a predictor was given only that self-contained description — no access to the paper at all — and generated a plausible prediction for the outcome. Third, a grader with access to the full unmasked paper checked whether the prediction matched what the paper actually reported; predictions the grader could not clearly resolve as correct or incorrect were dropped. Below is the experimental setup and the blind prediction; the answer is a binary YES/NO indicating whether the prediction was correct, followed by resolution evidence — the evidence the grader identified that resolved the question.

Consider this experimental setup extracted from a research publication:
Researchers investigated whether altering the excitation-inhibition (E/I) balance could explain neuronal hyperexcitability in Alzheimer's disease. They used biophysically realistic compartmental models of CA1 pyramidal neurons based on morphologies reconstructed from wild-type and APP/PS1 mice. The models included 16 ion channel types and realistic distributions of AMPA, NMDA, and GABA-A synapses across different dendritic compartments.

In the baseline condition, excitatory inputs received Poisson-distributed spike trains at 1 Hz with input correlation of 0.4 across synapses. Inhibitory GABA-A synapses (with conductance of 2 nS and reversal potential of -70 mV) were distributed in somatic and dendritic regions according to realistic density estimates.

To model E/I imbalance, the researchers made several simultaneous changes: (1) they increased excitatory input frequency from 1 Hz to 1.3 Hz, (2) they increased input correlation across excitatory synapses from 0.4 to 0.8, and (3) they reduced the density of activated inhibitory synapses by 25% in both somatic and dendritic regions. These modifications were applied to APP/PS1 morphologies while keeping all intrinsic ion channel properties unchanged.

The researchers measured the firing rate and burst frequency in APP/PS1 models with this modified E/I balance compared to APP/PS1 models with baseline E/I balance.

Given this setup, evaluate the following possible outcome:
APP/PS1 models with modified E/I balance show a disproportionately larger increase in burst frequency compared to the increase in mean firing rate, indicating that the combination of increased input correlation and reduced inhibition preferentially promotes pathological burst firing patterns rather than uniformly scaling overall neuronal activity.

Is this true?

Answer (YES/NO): NO